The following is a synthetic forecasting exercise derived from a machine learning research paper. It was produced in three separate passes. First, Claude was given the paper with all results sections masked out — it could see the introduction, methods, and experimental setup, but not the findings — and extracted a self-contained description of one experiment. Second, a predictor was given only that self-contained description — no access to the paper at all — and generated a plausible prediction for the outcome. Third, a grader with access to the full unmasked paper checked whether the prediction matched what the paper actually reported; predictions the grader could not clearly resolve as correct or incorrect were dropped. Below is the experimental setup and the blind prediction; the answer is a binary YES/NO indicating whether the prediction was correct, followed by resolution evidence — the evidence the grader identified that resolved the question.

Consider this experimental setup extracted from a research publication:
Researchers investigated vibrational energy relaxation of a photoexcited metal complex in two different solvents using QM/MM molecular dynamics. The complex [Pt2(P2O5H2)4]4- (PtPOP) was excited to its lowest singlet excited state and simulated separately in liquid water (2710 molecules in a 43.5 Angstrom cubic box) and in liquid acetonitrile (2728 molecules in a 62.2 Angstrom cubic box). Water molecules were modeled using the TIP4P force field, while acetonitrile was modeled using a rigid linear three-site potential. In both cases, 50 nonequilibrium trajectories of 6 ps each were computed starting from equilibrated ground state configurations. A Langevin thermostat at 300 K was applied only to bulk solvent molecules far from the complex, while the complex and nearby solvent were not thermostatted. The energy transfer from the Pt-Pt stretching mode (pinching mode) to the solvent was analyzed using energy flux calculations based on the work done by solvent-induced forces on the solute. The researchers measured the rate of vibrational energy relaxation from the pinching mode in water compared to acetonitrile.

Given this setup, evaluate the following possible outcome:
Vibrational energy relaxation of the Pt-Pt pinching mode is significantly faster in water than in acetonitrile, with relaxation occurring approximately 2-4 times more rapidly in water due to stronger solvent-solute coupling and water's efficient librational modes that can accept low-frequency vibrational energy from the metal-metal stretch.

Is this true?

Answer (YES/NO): NO